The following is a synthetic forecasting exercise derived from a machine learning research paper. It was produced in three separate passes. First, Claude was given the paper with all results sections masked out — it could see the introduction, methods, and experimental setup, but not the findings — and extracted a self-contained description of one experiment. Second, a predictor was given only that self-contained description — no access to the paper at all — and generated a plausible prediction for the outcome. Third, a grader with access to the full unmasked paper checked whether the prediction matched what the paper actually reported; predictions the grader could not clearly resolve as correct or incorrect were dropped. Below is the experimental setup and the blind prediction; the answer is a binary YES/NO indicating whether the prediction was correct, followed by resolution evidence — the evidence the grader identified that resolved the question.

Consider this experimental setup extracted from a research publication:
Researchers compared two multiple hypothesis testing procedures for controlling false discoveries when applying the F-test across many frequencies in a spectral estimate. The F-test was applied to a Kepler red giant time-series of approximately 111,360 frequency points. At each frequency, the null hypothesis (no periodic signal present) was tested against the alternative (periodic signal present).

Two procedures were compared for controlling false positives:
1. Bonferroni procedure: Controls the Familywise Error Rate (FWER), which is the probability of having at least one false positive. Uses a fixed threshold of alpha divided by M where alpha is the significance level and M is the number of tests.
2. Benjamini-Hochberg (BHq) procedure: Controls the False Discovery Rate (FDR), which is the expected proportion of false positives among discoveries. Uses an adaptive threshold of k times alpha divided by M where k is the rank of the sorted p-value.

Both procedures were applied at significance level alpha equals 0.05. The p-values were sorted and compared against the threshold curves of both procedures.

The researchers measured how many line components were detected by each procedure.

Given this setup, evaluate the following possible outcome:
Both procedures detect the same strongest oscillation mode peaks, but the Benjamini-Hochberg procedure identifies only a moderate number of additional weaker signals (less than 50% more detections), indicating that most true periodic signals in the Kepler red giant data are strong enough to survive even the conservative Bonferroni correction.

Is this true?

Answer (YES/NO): NO